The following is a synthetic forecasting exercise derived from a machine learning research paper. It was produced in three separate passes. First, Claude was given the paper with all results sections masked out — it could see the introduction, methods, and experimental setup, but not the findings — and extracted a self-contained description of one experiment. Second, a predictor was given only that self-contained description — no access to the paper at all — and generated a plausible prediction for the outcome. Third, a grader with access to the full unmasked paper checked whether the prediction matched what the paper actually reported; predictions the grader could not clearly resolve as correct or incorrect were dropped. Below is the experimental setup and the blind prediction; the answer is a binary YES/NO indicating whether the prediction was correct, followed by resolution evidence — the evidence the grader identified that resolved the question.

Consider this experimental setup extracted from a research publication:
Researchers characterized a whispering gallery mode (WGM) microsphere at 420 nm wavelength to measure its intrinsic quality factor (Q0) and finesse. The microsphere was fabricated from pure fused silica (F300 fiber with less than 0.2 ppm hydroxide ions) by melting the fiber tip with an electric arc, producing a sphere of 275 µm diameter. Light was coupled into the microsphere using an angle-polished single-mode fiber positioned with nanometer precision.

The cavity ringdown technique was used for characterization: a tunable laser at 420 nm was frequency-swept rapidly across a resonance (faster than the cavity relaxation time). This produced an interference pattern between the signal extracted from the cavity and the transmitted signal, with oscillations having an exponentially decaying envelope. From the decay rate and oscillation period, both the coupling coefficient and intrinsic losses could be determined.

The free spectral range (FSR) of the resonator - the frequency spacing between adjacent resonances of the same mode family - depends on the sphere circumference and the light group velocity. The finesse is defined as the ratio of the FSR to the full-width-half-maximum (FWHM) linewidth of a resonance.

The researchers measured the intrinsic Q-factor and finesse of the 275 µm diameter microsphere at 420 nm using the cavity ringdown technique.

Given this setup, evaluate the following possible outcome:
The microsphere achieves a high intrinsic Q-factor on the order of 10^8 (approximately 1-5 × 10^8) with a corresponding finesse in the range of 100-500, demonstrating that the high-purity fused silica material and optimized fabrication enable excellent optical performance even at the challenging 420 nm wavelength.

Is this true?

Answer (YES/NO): NO